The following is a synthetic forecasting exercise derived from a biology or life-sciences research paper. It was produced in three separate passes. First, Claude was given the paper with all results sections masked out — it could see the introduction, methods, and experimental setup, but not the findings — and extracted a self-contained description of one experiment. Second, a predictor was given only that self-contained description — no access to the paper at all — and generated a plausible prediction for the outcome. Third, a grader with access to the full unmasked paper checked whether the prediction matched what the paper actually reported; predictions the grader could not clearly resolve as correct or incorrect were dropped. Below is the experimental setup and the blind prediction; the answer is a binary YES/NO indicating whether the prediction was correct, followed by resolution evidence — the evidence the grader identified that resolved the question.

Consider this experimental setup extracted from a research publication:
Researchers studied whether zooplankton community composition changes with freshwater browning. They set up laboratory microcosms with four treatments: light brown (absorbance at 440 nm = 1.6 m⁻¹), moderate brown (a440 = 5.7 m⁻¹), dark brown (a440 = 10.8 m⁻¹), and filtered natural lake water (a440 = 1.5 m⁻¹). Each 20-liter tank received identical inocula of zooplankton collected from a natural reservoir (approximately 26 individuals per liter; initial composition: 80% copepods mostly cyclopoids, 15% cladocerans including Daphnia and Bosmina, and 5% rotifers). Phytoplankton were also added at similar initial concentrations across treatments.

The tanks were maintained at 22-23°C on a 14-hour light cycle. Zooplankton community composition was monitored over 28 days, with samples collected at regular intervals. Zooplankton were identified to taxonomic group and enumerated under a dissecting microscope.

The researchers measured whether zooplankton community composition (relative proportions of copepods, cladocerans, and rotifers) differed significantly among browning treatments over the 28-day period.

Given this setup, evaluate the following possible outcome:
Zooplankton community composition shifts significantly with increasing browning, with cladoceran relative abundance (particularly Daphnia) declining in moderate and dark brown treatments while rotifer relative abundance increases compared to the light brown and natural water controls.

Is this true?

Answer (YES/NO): NO